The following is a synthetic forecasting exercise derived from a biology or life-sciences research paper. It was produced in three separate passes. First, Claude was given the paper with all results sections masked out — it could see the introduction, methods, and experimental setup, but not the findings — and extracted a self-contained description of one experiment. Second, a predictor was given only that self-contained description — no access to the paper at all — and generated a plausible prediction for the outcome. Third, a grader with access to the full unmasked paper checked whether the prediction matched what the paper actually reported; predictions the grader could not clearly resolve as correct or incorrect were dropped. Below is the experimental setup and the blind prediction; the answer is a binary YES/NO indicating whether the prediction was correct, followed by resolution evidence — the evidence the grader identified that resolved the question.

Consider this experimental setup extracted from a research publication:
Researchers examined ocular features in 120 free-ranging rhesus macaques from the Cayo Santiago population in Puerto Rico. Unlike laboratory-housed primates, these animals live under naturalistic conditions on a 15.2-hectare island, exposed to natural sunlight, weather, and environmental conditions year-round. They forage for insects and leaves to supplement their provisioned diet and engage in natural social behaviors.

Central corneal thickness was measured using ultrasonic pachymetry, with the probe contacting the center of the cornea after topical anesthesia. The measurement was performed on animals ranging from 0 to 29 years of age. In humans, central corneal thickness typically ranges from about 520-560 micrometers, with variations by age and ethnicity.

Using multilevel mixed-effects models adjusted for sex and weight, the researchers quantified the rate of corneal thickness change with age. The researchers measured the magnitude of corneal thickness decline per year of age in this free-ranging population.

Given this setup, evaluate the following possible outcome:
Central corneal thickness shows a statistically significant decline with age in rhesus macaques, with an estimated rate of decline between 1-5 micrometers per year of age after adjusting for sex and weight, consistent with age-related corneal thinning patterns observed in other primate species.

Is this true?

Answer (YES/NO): YES